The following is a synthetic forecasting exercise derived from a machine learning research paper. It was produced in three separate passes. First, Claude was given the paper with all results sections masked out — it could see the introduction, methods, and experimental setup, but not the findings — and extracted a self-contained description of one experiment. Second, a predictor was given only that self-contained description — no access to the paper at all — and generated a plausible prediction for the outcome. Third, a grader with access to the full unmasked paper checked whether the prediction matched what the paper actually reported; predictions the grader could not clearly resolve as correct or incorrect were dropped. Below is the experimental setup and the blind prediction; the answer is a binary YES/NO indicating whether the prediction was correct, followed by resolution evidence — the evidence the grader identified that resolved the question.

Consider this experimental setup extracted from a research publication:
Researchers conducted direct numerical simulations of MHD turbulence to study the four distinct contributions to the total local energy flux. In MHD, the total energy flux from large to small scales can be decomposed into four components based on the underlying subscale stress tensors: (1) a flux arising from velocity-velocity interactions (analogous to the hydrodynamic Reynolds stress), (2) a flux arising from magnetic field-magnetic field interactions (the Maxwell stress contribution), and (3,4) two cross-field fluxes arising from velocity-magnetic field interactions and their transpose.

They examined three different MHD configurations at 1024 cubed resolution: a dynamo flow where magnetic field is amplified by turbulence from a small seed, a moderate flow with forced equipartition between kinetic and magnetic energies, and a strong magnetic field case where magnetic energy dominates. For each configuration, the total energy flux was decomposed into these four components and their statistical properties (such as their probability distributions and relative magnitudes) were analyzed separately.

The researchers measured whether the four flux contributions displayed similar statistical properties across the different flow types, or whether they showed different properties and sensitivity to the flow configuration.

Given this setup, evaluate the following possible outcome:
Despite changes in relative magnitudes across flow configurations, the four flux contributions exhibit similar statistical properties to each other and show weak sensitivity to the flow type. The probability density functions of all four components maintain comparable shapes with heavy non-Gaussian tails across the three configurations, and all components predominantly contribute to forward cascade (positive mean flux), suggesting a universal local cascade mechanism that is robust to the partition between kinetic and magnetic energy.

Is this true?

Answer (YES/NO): NO